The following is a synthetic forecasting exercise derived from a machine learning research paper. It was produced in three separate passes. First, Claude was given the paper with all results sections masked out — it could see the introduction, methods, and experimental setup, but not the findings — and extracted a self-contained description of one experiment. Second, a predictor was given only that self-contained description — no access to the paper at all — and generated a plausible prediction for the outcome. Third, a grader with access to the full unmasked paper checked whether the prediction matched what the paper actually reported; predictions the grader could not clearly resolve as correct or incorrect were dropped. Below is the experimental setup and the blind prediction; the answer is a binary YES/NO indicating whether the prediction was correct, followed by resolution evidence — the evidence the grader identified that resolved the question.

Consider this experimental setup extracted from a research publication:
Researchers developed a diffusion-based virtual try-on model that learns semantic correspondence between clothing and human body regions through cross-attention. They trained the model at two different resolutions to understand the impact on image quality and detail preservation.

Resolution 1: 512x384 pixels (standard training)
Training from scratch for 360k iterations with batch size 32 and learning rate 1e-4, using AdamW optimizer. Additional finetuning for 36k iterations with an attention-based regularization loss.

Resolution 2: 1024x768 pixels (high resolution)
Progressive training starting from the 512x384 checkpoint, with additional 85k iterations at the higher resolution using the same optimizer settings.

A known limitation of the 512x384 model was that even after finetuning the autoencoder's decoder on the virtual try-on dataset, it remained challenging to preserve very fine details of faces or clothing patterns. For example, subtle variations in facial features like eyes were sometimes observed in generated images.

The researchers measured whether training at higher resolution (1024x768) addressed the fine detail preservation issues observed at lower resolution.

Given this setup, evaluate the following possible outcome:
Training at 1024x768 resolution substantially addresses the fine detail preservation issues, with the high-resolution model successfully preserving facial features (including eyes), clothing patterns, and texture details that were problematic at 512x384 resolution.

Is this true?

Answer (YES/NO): YES